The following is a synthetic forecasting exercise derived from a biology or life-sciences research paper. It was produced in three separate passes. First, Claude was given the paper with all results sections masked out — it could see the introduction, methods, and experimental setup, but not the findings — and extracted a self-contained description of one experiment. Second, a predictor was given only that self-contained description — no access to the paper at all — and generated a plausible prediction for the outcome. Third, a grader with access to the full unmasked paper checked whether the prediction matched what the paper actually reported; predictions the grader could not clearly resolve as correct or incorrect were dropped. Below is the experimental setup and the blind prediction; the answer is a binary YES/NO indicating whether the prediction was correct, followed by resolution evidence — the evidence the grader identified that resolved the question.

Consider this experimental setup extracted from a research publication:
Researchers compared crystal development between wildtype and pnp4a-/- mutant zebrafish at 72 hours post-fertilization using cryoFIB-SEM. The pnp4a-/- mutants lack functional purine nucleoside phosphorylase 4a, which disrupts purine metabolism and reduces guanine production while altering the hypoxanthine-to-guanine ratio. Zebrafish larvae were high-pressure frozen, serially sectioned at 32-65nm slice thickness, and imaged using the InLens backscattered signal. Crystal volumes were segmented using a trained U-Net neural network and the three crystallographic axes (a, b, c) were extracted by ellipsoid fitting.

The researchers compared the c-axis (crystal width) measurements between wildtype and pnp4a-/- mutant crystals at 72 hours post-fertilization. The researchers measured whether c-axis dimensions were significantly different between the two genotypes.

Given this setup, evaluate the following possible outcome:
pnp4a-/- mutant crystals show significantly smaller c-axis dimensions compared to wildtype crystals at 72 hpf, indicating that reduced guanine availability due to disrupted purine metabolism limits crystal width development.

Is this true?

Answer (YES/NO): NO